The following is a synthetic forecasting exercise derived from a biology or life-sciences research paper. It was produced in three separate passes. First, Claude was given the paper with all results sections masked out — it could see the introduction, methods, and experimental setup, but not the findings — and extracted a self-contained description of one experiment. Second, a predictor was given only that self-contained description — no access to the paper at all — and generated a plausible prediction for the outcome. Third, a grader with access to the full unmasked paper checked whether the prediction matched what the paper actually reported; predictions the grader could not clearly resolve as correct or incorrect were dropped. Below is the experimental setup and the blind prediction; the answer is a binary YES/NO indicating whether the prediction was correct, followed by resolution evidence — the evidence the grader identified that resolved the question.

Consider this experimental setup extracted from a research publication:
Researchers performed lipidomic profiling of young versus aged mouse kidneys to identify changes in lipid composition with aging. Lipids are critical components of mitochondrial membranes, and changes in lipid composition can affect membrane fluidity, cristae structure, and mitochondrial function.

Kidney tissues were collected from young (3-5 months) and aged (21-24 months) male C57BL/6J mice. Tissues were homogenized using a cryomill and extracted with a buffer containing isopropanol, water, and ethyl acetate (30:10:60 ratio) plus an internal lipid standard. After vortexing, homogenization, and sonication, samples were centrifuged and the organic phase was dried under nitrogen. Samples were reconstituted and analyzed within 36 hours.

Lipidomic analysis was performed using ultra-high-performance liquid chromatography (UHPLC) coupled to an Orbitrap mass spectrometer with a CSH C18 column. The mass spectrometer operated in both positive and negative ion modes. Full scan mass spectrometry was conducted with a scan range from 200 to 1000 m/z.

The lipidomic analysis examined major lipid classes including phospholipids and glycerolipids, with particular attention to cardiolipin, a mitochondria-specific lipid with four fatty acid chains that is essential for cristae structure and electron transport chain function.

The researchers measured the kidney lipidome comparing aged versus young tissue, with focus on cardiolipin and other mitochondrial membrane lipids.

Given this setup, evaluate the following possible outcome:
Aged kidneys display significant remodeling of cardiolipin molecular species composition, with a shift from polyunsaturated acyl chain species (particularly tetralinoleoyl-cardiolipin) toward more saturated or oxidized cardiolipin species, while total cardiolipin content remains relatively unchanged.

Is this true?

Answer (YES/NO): NO